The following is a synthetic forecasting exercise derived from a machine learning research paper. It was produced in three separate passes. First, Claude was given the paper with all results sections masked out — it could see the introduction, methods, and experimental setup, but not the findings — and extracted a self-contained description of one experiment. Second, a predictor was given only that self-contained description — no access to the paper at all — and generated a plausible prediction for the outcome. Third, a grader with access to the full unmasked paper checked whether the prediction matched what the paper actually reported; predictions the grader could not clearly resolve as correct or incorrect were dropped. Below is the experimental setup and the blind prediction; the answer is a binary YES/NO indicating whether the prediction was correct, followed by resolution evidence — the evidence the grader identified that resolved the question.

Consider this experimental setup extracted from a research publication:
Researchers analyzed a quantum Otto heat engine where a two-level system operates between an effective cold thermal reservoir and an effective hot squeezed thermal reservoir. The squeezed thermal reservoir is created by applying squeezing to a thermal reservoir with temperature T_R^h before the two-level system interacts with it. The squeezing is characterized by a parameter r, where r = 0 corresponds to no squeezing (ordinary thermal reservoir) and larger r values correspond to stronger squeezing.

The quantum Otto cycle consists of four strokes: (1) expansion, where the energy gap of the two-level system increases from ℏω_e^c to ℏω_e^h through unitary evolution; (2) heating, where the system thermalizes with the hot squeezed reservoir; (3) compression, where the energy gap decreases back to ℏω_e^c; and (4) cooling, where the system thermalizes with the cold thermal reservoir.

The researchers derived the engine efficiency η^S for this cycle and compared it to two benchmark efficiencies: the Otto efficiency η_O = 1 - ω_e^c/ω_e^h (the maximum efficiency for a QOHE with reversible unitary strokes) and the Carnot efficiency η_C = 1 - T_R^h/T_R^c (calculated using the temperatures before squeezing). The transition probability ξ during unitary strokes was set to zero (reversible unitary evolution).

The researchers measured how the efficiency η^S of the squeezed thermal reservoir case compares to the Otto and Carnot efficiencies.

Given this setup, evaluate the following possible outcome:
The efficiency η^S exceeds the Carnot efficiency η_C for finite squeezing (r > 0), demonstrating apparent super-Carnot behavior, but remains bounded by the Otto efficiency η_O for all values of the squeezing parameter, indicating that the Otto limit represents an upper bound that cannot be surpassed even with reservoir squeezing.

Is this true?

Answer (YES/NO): YES